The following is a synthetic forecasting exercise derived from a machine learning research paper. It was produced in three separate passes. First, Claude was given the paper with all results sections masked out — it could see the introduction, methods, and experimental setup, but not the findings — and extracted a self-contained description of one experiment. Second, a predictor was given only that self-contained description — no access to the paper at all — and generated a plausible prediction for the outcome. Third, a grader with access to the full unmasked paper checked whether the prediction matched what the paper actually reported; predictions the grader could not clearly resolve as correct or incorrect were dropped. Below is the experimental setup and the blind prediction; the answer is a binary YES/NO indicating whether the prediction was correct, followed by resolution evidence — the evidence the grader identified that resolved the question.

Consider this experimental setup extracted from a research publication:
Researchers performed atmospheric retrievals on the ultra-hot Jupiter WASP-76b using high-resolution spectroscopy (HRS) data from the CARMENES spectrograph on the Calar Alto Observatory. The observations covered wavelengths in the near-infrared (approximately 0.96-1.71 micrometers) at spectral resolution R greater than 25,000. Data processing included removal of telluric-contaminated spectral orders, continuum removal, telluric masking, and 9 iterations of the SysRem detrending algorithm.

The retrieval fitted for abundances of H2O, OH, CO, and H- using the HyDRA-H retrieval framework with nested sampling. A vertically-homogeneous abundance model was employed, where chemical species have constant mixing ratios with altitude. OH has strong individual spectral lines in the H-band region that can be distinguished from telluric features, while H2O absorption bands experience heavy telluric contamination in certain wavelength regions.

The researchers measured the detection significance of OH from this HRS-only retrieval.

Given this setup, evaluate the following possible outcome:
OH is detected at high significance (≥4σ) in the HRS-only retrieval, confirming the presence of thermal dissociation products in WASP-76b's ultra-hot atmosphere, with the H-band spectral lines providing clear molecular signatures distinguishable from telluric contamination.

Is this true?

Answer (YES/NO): YES